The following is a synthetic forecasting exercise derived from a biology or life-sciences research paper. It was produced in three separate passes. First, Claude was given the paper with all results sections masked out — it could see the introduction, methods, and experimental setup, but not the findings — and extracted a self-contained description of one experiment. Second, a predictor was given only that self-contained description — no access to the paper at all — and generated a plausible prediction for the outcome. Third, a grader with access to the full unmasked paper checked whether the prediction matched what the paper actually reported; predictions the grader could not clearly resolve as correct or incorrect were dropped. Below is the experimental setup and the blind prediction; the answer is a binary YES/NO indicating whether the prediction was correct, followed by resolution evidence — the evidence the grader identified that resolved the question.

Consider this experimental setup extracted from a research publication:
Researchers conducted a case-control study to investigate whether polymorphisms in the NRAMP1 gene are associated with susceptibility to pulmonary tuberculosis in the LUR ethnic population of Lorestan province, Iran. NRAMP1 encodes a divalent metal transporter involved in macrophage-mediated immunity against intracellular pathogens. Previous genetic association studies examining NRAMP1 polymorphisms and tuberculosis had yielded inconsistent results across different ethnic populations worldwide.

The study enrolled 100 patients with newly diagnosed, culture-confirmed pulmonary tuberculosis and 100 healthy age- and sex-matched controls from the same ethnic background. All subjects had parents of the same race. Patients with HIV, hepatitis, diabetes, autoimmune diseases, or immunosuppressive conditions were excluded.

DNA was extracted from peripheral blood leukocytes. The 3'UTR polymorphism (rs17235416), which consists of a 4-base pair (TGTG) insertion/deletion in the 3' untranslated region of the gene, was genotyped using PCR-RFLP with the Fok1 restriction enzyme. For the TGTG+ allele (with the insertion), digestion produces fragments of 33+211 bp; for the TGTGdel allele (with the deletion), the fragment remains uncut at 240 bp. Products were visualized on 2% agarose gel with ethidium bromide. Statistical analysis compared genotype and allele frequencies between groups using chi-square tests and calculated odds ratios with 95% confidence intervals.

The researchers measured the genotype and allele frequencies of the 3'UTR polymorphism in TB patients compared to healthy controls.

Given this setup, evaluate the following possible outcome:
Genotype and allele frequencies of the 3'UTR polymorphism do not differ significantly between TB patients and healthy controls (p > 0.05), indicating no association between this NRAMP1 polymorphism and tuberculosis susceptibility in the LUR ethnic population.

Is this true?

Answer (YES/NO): YES